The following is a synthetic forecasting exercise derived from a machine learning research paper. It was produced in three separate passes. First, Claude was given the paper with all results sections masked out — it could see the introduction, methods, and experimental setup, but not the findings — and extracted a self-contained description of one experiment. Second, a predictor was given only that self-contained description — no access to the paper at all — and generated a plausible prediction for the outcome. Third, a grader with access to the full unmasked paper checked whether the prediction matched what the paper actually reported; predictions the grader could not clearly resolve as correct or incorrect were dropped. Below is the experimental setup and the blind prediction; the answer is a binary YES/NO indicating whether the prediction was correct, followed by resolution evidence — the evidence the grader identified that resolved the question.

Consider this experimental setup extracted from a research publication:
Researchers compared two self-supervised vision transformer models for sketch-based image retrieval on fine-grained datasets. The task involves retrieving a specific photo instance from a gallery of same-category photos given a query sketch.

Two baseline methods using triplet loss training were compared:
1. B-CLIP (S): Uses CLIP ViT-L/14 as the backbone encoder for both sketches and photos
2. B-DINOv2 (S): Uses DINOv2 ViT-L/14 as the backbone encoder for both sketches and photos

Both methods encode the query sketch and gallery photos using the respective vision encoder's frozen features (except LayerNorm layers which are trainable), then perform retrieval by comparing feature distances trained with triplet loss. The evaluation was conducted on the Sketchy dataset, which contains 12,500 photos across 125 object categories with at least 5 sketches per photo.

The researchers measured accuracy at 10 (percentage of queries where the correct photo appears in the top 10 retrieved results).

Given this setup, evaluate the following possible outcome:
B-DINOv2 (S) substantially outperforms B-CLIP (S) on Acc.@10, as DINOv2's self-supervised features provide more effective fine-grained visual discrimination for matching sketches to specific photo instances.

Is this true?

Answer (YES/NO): NO